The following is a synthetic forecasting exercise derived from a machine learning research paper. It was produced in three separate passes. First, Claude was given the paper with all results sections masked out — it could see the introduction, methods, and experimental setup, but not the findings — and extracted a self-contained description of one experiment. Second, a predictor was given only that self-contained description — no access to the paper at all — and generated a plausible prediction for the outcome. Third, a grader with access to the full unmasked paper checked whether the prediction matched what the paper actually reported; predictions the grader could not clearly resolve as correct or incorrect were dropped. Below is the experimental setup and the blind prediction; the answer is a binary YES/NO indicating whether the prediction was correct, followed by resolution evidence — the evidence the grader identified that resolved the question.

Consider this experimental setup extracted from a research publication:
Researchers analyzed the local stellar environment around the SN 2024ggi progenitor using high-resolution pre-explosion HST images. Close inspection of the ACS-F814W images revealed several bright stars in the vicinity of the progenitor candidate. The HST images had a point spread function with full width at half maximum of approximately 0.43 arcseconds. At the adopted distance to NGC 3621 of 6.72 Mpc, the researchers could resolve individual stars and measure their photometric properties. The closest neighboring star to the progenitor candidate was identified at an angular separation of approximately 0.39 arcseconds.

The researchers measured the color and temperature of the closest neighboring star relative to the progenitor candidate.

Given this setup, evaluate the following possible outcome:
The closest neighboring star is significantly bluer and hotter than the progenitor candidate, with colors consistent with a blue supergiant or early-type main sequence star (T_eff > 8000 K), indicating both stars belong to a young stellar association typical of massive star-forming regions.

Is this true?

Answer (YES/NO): YES